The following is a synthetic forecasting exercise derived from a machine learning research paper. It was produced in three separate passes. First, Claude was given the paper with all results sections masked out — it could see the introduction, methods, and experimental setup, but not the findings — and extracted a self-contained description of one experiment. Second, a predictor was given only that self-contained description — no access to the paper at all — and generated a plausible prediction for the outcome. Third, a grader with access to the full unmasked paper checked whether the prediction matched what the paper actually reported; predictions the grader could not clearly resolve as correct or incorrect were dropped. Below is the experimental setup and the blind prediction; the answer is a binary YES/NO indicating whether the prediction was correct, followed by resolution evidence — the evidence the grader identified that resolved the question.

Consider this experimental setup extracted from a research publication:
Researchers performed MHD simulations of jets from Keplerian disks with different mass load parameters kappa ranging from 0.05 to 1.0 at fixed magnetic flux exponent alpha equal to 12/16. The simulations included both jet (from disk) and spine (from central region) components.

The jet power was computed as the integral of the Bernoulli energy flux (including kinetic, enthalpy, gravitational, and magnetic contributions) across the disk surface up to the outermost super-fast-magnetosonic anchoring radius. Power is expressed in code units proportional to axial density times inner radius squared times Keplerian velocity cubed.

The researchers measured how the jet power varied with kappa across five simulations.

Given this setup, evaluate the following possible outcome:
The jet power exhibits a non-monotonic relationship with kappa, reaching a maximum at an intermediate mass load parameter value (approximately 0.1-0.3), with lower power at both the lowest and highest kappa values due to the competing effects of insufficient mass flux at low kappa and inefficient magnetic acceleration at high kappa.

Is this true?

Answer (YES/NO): NO